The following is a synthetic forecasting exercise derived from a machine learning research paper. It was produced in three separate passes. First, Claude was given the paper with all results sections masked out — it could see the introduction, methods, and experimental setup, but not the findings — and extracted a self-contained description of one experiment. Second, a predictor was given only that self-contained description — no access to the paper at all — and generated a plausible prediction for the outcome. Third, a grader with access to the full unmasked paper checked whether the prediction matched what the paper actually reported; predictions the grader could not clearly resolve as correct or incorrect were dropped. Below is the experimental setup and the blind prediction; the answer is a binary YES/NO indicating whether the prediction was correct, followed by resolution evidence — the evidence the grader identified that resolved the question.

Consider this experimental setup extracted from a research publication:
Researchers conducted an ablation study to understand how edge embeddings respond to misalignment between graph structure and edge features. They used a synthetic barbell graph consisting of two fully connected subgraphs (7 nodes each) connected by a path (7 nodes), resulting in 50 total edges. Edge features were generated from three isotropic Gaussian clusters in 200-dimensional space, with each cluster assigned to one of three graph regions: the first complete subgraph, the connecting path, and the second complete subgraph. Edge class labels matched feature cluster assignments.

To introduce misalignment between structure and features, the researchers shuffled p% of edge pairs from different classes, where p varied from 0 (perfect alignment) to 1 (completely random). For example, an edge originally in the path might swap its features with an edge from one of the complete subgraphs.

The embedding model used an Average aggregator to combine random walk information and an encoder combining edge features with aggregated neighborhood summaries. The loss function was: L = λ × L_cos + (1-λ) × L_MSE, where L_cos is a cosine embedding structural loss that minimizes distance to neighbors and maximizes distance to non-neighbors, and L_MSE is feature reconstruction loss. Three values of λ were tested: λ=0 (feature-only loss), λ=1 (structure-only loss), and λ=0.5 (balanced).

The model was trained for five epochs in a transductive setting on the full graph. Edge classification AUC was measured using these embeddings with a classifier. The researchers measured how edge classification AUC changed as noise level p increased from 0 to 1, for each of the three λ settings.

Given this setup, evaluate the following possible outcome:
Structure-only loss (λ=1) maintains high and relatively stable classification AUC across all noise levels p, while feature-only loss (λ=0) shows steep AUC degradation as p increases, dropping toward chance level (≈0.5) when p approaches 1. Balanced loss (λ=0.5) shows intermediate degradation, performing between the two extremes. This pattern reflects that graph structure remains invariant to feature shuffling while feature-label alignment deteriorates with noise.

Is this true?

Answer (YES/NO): NO